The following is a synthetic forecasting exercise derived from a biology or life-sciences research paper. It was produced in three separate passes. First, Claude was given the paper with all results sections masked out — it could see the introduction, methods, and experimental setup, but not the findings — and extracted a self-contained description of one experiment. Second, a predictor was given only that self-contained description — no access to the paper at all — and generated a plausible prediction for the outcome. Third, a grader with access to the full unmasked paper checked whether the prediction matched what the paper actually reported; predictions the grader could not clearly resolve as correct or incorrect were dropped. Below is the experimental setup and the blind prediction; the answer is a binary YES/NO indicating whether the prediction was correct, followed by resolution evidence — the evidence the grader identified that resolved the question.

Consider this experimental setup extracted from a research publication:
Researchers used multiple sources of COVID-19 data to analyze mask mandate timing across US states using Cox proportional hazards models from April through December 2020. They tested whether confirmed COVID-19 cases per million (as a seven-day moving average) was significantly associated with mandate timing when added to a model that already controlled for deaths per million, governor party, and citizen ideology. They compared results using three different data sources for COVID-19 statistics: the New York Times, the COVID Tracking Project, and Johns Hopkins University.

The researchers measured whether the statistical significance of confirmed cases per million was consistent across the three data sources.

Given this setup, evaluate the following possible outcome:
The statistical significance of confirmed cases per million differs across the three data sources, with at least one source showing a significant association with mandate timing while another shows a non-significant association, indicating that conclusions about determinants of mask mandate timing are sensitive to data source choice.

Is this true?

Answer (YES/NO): YES